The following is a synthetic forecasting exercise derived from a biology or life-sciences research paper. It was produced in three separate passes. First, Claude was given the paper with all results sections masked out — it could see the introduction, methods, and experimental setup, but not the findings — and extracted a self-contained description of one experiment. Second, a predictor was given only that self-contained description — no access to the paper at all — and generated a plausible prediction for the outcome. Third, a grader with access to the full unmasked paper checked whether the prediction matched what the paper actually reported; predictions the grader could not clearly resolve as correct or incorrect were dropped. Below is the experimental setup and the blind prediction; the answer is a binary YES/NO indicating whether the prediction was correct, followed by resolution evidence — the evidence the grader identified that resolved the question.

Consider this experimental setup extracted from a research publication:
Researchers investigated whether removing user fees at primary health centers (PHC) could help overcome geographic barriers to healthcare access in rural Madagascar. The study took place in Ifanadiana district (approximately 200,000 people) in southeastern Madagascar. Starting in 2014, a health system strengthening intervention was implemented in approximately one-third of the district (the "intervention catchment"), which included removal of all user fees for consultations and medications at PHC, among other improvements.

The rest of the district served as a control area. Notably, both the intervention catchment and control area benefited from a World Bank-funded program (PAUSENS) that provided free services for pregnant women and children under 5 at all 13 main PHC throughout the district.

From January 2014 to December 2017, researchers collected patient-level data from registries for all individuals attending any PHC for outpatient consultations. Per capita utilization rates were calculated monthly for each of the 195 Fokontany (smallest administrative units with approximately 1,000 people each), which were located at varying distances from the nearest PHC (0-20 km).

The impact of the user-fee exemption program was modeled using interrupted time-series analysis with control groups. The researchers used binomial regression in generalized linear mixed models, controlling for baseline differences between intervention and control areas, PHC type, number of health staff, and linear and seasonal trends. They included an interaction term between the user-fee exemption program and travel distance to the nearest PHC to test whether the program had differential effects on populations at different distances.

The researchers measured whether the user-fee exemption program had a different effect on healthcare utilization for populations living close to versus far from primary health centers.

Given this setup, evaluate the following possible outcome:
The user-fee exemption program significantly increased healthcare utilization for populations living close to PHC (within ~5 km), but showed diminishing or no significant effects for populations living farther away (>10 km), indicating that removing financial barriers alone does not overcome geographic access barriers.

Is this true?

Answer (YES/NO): NO